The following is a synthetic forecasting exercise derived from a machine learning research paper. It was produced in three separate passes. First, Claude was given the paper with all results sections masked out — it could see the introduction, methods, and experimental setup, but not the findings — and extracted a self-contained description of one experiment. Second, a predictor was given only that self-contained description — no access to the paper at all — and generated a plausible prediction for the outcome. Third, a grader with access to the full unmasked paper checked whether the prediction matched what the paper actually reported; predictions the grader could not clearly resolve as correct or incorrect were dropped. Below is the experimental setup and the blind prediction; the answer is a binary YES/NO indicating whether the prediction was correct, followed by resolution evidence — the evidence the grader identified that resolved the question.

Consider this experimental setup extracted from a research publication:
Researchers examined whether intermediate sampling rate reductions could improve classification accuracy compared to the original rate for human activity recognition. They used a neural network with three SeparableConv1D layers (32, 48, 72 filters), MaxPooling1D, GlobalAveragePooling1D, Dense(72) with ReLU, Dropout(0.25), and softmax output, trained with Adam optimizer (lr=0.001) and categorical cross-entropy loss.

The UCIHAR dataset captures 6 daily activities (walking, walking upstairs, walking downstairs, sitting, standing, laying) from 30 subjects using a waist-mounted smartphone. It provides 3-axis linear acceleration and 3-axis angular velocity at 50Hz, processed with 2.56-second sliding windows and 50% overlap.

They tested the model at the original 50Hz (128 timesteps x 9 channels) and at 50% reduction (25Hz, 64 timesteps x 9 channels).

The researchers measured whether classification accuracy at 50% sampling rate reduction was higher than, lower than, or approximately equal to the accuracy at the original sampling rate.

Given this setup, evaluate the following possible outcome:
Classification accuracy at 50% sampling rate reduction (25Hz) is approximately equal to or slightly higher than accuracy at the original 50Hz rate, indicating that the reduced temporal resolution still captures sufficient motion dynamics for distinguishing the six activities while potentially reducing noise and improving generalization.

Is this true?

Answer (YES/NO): YES